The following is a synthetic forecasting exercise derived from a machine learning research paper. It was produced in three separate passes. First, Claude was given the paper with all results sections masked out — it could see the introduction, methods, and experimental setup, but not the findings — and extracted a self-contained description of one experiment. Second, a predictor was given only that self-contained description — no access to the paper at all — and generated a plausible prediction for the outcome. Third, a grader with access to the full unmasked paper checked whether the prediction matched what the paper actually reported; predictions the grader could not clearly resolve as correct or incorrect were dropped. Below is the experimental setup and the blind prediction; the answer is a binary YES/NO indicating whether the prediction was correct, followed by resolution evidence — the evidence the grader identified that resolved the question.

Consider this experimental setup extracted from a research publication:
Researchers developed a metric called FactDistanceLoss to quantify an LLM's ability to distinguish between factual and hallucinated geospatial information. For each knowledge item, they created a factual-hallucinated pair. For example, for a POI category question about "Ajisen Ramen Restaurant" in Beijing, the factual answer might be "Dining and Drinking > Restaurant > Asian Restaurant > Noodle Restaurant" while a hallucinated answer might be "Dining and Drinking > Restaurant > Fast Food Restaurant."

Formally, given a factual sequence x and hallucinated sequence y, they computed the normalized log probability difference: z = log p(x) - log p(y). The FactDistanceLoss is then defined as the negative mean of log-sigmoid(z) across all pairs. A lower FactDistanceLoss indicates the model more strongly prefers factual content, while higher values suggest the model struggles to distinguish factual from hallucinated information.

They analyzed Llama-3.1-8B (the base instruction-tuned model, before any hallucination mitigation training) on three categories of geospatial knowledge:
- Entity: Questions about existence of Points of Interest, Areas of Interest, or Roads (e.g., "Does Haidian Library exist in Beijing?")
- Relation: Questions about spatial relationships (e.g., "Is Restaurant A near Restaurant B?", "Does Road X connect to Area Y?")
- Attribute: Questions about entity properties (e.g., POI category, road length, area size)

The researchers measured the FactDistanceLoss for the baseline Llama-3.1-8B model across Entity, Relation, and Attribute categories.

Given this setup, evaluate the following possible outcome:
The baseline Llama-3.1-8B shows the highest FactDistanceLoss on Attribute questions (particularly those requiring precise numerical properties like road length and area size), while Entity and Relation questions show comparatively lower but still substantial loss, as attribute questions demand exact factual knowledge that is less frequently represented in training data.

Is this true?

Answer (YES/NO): NO